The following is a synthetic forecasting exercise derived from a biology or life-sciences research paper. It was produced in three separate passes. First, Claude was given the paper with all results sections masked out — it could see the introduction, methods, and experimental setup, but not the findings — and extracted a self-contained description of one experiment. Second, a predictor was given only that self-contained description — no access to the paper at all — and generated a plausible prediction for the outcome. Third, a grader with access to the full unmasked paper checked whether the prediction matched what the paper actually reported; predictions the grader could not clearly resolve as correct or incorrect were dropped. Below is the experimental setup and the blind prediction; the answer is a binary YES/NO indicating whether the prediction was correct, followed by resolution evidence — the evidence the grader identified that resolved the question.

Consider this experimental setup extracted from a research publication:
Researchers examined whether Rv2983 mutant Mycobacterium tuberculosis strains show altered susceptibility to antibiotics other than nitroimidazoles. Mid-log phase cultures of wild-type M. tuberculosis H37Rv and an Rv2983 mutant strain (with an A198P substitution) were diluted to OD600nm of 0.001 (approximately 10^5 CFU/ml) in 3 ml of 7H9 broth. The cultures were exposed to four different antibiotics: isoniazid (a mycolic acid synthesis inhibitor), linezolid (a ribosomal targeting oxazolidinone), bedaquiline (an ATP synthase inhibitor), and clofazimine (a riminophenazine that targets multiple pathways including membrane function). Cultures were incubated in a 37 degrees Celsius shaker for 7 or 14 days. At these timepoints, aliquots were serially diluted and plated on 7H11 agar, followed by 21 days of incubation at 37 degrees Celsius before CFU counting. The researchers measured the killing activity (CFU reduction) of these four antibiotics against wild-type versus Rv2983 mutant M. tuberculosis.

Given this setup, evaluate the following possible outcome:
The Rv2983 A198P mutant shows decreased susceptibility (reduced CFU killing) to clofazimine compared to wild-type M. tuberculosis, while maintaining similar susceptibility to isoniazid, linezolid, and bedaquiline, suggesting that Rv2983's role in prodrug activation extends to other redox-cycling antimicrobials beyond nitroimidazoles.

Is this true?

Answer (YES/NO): NO